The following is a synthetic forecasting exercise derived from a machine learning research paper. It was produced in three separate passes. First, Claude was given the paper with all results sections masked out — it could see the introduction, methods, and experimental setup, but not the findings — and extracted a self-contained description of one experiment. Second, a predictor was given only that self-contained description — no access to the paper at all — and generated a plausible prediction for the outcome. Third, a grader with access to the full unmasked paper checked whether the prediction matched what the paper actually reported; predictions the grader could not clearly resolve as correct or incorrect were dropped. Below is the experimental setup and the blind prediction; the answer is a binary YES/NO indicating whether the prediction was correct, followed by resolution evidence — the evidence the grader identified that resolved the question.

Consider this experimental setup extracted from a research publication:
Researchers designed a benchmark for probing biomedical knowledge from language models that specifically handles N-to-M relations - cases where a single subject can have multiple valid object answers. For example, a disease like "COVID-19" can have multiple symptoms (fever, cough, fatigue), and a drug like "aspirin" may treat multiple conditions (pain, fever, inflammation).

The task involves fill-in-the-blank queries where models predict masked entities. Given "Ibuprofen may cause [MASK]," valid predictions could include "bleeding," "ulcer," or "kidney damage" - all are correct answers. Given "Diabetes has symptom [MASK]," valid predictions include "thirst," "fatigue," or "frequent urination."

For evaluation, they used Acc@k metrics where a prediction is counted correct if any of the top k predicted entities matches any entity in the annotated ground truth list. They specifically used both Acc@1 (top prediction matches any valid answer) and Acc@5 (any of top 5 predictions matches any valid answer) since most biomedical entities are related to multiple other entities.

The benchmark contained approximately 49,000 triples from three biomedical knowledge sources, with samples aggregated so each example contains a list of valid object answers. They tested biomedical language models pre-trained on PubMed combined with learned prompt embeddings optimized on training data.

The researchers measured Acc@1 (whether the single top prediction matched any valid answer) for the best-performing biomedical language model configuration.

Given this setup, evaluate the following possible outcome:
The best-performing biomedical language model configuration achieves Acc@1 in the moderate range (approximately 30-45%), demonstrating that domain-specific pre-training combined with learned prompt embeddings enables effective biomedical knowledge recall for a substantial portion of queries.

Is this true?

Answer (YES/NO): NO